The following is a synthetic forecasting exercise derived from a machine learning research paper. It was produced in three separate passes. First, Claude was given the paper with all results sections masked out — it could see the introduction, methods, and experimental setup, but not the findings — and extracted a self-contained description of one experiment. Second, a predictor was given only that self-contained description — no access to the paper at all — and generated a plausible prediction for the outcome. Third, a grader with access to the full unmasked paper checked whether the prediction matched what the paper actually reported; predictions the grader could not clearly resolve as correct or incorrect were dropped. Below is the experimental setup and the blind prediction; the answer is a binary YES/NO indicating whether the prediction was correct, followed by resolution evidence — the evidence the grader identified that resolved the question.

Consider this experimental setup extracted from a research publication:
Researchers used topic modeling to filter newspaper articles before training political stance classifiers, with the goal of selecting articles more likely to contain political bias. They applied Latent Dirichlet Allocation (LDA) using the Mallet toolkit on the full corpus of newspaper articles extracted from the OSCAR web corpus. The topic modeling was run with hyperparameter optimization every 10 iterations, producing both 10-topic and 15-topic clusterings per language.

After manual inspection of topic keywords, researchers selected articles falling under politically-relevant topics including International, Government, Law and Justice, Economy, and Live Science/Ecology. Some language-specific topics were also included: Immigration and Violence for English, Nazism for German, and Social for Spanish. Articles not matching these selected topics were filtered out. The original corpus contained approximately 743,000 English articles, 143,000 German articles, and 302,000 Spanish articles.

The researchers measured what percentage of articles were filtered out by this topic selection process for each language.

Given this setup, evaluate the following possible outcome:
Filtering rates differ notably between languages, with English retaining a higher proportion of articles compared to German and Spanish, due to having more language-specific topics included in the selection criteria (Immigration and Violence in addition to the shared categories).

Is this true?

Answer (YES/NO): YES